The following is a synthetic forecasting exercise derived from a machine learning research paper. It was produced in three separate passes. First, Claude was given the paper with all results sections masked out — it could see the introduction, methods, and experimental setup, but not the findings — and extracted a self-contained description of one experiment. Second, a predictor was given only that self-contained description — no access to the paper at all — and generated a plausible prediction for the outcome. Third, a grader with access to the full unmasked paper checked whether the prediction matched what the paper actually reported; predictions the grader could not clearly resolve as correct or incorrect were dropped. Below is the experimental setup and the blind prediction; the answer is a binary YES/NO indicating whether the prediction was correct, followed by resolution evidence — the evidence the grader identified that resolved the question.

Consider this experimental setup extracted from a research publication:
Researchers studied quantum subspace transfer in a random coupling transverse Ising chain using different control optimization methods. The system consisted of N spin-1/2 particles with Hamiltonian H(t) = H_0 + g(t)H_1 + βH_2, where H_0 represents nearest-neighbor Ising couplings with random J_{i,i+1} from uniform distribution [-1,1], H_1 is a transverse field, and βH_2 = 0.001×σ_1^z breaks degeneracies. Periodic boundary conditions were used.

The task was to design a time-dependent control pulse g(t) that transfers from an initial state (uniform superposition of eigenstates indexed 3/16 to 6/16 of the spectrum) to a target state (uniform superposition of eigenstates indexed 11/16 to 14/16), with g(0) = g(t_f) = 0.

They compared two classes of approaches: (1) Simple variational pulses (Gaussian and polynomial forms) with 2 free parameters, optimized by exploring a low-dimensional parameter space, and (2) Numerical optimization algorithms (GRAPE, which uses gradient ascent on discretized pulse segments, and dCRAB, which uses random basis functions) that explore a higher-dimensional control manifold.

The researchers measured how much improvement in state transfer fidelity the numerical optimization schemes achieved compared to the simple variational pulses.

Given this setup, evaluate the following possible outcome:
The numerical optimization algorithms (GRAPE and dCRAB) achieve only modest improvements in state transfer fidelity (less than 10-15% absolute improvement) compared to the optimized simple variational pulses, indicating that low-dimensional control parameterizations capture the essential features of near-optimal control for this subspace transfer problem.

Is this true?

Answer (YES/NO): YES